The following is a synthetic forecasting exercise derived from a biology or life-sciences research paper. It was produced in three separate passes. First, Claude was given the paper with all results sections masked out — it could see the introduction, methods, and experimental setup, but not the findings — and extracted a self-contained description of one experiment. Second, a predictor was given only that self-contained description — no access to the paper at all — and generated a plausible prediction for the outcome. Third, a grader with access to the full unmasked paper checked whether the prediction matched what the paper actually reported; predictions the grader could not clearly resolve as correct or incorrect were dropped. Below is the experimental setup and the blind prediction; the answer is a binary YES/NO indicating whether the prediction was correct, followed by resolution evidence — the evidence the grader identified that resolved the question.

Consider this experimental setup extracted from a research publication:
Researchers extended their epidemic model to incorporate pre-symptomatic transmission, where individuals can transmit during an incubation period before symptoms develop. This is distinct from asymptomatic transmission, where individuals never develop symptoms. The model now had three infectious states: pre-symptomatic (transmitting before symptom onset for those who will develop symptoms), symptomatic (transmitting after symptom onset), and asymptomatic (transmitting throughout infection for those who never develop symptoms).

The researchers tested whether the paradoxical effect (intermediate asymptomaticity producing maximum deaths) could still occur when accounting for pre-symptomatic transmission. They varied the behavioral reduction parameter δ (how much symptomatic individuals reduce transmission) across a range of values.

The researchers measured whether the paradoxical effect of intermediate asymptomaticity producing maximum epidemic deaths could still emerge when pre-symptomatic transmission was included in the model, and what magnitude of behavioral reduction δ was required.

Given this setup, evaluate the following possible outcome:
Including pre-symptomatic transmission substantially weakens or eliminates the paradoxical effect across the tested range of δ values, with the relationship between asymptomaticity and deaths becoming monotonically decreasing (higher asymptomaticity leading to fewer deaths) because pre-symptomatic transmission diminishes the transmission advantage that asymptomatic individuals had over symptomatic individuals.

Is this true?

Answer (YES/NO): NO